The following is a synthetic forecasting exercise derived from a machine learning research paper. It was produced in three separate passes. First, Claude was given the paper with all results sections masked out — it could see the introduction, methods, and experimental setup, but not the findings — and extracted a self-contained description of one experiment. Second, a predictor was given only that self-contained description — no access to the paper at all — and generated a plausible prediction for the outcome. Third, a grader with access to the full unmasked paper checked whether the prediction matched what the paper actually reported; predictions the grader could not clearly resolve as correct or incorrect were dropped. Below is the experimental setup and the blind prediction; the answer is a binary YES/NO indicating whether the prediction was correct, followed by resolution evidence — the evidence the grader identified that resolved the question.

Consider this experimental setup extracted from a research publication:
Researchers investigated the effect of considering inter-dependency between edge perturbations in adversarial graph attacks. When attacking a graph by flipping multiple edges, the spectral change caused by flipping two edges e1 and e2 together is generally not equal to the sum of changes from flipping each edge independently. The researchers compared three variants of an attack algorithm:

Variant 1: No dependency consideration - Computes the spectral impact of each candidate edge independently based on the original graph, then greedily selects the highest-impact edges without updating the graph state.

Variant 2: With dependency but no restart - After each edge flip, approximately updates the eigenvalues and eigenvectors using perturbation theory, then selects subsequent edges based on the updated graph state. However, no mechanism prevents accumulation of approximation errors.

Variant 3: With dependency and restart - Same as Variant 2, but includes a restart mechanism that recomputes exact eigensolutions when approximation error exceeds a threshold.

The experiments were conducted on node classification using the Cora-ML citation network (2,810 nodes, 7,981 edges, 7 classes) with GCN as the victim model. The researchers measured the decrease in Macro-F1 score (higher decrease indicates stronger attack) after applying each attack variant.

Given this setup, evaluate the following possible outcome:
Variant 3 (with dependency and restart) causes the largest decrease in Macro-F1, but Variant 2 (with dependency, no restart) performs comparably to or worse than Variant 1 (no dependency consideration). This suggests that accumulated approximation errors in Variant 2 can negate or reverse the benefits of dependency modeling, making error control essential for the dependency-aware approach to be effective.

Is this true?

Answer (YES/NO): NO